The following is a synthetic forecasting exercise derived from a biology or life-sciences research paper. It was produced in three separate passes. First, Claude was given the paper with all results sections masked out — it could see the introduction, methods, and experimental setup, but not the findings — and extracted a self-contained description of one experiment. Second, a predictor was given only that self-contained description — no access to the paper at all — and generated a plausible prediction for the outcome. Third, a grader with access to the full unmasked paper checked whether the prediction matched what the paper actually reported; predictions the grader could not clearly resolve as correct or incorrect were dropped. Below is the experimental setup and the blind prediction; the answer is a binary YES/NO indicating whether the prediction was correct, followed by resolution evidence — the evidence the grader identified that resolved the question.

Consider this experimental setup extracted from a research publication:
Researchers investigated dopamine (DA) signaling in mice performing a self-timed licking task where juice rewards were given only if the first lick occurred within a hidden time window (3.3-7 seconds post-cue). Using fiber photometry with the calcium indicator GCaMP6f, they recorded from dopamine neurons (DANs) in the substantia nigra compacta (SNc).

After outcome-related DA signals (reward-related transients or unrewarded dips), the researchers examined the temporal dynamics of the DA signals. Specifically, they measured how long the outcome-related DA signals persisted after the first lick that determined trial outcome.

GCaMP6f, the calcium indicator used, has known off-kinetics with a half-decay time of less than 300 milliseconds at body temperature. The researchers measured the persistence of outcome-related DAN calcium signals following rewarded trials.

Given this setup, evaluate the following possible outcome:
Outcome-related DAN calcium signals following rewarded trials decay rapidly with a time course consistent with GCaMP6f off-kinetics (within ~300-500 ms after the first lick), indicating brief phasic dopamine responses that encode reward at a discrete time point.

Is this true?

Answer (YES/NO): NO